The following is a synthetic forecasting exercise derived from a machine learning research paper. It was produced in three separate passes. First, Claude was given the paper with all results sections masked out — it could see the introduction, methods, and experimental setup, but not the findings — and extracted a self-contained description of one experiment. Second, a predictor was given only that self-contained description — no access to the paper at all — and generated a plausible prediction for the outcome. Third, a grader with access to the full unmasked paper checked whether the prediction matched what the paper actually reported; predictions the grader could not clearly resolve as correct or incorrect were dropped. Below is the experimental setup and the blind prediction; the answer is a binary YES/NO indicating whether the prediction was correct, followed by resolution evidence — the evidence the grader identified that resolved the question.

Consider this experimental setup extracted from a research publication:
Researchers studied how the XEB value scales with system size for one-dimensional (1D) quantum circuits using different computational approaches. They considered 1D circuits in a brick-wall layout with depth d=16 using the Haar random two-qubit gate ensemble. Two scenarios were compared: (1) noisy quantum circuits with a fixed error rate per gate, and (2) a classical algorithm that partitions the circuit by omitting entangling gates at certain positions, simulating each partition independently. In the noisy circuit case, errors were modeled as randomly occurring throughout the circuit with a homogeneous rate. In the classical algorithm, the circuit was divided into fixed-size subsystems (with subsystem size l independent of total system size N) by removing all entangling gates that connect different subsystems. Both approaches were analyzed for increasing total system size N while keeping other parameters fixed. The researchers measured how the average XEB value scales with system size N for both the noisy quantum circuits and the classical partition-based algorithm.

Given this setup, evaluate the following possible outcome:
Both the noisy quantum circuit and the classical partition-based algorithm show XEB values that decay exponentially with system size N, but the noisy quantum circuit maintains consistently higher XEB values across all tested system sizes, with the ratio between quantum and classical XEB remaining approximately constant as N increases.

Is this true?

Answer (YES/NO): NO